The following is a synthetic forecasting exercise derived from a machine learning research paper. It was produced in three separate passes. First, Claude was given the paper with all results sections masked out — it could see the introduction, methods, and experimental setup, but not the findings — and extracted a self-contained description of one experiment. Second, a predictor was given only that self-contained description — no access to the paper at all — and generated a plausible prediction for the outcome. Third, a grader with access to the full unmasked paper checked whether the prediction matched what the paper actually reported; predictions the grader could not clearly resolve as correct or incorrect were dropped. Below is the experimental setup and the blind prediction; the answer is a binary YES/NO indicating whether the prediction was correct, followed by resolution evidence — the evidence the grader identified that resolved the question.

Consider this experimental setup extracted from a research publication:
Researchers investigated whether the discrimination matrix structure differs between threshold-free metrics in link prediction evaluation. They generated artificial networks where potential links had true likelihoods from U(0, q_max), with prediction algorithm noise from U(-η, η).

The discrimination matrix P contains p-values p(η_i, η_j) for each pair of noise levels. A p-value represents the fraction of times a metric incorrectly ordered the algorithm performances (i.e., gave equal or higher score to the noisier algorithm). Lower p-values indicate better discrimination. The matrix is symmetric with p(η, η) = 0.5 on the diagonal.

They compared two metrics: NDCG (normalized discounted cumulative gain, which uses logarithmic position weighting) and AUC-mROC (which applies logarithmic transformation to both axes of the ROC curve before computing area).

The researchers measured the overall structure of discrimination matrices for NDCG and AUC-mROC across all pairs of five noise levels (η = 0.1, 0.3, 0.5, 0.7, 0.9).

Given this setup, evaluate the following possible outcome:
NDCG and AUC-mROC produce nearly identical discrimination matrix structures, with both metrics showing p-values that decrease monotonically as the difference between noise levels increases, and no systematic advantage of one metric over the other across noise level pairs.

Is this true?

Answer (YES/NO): NO